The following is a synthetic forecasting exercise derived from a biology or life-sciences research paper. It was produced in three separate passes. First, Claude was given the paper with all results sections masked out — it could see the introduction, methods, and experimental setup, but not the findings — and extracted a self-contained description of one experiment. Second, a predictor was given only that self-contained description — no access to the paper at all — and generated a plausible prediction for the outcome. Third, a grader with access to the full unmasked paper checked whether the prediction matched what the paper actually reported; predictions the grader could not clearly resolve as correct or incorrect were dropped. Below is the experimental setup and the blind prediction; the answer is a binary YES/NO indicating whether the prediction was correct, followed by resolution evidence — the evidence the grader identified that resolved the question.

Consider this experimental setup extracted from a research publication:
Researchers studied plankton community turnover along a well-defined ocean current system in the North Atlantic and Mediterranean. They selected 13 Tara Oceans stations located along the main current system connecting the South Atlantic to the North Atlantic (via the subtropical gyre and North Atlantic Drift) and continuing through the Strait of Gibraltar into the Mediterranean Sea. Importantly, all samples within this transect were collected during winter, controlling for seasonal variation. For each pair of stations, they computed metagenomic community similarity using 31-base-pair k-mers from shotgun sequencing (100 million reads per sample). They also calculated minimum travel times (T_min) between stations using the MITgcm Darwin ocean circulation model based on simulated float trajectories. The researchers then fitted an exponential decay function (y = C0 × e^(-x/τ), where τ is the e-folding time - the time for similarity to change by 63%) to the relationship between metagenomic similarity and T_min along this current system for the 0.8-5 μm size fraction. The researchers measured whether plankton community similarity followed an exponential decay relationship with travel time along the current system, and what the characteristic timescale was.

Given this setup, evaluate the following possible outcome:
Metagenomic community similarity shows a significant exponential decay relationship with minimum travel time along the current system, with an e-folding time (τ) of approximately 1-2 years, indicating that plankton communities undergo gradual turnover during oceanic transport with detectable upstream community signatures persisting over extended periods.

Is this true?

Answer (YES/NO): YES